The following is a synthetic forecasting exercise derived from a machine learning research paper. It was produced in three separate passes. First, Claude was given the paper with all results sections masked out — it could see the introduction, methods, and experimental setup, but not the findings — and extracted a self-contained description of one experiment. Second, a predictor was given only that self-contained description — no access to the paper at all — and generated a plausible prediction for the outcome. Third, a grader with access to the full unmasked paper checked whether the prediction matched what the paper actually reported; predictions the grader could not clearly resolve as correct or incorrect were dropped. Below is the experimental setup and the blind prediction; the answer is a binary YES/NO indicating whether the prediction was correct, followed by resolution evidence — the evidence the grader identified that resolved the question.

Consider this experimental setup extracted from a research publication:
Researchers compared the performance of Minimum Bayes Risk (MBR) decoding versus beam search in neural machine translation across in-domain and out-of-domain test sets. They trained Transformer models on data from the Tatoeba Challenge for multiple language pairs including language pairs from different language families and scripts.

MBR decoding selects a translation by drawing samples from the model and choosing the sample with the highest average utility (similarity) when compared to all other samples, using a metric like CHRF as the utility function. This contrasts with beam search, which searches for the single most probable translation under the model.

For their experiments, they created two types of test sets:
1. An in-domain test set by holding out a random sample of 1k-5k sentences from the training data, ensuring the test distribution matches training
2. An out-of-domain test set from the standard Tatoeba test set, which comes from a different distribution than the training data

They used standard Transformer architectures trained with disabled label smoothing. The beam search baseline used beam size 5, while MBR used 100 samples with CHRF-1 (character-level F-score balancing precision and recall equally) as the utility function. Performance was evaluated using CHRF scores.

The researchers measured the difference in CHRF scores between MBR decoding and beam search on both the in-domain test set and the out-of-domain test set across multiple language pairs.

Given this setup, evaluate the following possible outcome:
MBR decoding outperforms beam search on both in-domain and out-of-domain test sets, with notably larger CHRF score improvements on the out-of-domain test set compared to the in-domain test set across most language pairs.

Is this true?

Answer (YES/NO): NO